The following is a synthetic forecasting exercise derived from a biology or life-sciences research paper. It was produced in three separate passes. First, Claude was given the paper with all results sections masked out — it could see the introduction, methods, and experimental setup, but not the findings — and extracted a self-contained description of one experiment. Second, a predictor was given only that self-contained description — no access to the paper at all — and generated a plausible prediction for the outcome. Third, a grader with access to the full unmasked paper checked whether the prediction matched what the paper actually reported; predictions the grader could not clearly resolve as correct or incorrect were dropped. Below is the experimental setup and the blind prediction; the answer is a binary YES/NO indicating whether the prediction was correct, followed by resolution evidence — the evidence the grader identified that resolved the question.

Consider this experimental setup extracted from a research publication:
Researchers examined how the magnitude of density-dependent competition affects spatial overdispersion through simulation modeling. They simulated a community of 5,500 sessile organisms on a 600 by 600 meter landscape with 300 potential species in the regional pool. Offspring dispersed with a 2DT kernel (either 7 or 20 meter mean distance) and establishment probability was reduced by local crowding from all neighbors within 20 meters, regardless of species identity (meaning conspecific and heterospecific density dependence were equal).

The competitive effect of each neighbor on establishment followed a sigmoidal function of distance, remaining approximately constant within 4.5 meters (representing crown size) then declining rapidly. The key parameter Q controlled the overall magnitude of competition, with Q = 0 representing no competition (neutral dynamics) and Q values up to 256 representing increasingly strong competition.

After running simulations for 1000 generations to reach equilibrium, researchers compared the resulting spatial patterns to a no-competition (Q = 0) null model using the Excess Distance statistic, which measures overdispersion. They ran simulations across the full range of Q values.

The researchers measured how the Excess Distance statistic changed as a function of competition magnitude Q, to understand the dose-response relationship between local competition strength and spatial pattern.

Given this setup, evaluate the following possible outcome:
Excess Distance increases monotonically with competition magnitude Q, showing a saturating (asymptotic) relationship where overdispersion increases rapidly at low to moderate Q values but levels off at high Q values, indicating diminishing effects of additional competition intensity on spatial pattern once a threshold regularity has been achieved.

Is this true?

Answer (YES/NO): YES